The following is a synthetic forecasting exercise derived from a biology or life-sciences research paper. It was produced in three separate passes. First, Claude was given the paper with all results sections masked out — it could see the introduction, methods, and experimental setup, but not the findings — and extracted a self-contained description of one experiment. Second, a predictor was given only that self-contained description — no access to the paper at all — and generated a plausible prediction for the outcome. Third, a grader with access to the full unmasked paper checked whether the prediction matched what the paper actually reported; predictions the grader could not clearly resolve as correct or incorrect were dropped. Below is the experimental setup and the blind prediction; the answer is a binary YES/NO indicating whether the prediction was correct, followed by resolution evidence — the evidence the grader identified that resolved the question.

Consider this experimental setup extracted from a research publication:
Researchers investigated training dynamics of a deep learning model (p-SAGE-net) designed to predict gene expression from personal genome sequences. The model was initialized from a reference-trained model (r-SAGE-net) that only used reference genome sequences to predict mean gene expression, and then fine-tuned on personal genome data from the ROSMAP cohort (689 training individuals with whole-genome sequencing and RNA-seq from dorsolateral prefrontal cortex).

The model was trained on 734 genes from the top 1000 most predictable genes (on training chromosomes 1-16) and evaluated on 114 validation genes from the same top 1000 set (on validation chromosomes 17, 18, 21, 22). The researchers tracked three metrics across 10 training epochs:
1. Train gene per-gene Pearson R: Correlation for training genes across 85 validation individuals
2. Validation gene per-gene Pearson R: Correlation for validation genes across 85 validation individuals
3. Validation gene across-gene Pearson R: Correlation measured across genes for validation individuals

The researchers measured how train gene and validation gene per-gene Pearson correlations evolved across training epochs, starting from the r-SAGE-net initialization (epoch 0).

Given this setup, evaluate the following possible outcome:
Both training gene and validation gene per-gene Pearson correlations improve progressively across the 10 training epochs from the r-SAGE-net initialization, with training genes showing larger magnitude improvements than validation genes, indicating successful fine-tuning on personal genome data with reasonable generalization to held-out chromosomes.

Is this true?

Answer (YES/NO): NO